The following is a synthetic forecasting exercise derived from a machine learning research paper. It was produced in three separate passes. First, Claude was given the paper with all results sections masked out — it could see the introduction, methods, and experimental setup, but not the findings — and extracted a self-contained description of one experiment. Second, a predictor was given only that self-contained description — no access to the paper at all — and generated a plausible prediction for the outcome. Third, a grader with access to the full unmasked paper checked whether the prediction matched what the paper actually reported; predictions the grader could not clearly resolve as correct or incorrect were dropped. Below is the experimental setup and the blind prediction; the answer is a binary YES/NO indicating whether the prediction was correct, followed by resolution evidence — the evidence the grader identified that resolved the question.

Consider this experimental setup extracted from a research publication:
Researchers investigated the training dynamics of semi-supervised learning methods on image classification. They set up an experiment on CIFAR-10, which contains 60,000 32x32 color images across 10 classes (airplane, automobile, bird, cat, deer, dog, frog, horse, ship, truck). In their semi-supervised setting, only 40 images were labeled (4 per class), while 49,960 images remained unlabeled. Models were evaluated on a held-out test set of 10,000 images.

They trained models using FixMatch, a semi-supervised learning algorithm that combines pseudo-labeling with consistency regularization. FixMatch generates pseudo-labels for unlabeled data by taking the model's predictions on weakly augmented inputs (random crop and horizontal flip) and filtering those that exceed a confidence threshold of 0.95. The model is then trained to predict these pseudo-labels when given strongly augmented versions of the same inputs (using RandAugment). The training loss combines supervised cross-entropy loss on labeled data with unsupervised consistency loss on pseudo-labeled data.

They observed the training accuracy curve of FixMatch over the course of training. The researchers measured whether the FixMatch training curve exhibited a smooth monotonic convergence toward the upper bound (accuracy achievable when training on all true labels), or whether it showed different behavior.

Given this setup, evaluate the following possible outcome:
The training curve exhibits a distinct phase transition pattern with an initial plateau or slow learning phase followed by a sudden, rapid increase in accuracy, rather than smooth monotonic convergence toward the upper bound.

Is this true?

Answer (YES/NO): NO